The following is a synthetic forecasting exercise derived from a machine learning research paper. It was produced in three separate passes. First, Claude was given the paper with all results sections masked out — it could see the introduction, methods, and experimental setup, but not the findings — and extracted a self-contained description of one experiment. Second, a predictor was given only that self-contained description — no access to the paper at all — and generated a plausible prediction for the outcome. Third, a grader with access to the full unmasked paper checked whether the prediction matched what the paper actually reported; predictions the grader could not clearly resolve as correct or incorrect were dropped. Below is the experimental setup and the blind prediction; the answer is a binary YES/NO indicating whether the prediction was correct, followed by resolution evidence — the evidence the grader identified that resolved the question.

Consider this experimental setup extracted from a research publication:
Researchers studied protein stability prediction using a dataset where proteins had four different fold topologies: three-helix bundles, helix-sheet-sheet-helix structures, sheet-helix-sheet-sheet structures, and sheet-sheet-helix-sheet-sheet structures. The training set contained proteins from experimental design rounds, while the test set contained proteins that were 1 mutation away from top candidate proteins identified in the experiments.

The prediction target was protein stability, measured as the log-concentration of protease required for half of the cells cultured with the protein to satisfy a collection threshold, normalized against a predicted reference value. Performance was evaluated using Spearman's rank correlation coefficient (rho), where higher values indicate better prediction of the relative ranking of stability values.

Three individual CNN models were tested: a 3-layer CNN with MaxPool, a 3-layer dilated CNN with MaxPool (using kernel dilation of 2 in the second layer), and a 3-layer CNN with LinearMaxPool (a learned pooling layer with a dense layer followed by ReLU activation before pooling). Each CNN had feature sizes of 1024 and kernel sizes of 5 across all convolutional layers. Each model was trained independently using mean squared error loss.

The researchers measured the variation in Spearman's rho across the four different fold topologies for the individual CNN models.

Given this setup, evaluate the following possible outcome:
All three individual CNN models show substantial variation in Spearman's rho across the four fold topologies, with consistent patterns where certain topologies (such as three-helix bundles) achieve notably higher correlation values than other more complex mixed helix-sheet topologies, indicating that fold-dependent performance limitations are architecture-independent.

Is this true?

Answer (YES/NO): NO